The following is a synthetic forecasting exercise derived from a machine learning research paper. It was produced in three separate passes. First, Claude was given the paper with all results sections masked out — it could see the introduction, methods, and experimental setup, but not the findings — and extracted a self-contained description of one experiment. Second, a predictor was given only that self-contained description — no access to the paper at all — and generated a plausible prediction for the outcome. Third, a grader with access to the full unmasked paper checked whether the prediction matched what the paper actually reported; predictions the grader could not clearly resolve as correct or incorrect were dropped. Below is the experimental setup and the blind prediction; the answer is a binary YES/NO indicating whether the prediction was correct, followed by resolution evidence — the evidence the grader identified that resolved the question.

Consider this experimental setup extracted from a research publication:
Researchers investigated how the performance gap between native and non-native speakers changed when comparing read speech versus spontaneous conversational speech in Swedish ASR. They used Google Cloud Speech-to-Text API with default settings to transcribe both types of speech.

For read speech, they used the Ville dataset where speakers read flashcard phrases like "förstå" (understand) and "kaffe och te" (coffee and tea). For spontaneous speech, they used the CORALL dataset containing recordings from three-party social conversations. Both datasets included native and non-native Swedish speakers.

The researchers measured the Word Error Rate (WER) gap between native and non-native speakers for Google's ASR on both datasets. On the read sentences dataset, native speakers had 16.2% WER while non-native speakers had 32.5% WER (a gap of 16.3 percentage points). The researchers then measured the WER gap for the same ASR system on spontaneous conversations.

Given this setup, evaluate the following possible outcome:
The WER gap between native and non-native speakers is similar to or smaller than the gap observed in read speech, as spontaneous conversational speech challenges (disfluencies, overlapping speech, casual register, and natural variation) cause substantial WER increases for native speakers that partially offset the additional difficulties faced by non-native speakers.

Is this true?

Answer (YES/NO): YES